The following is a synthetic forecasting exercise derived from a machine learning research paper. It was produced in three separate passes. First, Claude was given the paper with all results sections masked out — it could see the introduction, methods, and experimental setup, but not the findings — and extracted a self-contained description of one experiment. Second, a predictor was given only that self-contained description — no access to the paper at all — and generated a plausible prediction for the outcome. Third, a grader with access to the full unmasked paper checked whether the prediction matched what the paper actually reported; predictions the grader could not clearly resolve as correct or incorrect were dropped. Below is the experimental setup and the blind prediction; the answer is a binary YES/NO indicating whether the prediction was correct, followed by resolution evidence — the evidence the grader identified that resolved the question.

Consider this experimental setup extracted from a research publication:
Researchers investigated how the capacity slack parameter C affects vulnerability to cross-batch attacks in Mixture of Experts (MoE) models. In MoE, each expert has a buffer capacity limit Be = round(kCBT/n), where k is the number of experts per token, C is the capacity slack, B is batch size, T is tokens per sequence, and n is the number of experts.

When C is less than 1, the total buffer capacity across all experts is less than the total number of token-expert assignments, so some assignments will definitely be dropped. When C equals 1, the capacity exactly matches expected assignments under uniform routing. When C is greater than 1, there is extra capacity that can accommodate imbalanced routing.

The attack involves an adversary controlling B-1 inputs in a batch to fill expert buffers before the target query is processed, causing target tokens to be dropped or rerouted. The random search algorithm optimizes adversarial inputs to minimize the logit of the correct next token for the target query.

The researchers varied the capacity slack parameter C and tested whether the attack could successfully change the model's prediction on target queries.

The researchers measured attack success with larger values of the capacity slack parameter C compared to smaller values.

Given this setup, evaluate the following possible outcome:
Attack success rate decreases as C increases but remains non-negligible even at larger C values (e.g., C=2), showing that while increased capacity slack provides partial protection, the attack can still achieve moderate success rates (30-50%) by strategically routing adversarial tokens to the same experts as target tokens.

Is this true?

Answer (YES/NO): NO